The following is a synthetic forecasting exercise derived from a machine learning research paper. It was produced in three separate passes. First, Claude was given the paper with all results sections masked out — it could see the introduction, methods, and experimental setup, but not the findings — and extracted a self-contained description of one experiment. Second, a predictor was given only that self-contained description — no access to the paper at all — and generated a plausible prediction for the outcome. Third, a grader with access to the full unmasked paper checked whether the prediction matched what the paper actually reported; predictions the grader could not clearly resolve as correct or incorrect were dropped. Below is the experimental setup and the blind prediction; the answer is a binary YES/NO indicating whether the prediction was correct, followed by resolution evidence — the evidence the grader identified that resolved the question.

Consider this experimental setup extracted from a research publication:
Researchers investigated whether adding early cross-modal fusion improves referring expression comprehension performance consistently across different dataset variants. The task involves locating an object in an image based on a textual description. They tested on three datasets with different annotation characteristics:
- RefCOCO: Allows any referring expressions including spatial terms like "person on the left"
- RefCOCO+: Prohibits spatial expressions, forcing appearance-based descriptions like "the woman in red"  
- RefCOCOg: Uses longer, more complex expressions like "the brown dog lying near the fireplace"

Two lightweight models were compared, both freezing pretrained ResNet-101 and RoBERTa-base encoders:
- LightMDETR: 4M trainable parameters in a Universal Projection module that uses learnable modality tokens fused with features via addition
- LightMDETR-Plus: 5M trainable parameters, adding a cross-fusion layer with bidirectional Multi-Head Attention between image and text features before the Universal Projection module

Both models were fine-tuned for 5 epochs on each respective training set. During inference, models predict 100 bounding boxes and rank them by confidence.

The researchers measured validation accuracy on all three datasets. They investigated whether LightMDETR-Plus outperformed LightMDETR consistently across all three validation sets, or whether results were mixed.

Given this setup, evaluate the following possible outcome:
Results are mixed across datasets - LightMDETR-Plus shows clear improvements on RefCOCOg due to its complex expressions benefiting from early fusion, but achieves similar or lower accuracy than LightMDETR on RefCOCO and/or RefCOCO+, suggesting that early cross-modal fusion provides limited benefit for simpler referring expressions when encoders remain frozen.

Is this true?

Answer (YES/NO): NO